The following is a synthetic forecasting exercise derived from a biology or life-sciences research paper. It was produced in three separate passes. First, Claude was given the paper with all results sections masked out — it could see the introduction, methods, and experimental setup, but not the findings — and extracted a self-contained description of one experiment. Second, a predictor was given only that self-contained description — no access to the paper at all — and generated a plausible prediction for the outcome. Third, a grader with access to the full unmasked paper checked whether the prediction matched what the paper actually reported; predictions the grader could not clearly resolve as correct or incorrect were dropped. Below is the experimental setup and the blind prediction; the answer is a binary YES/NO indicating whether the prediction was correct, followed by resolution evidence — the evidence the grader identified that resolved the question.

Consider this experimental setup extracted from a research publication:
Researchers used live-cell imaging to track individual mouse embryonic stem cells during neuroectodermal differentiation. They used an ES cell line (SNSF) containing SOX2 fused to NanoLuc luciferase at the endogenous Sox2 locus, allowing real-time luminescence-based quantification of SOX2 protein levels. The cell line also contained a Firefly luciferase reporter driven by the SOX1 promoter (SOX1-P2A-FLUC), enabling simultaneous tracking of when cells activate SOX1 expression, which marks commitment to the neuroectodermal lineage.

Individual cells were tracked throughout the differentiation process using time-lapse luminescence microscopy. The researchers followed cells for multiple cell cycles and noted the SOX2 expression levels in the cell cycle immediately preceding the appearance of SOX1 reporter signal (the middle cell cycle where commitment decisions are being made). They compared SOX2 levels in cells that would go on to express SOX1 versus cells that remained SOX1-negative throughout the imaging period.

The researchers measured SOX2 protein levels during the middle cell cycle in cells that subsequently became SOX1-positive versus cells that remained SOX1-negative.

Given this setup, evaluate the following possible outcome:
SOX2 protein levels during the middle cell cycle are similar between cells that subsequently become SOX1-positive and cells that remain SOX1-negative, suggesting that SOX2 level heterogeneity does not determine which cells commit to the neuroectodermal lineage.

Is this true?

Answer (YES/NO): NO